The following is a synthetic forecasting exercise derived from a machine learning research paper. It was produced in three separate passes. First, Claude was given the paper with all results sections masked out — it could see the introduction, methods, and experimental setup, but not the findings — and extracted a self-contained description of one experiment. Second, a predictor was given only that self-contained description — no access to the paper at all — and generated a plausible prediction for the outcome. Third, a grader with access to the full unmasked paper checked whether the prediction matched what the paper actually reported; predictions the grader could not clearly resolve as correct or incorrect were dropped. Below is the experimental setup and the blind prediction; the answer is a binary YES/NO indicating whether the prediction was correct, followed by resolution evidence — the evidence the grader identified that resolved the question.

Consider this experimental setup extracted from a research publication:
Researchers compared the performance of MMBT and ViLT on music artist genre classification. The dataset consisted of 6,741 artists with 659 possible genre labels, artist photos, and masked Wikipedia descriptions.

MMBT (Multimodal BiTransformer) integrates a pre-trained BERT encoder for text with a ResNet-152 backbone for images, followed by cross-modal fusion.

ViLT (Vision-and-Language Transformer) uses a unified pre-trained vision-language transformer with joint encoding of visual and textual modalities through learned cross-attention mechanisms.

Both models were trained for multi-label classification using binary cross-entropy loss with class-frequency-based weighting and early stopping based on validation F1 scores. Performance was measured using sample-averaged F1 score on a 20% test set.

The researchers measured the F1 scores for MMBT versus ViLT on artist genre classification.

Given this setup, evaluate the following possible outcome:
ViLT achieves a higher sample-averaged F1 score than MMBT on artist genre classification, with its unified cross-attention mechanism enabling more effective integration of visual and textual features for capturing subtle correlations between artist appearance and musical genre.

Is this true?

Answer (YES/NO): NO